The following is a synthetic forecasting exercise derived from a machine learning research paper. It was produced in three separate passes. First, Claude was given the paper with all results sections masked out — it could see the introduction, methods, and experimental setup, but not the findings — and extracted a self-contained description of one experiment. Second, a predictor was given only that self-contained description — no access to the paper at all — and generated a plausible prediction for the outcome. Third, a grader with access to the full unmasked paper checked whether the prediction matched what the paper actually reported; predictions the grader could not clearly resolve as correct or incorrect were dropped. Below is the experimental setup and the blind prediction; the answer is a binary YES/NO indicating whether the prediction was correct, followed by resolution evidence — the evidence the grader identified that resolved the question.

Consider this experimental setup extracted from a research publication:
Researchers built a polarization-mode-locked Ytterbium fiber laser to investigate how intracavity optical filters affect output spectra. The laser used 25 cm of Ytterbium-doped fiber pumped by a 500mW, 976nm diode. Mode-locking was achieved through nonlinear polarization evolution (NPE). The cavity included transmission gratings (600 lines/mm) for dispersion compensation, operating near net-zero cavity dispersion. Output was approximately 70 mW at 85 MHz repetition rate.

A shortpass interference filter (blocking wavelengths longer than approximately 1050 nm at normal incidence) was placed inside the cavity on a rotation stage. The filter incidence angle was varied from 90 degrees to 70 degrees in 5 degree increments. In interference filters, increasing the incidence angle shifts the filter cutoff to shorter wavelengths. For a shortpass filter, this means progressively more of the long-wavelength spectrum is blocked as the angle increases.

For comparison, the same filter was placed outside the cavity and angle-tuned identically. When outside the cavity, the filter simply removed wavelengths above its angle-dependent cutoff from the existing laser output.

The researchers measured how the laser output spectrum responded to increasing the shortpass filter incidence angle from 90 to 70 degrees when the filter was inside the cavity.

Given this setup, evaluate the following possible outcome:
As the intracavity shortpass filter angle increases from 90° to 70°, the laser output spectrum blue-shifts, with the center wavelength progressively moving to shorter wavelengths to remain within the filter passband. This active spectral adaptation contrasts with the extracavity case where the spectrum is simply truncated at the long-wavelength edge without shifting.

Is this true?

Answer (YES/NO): NO